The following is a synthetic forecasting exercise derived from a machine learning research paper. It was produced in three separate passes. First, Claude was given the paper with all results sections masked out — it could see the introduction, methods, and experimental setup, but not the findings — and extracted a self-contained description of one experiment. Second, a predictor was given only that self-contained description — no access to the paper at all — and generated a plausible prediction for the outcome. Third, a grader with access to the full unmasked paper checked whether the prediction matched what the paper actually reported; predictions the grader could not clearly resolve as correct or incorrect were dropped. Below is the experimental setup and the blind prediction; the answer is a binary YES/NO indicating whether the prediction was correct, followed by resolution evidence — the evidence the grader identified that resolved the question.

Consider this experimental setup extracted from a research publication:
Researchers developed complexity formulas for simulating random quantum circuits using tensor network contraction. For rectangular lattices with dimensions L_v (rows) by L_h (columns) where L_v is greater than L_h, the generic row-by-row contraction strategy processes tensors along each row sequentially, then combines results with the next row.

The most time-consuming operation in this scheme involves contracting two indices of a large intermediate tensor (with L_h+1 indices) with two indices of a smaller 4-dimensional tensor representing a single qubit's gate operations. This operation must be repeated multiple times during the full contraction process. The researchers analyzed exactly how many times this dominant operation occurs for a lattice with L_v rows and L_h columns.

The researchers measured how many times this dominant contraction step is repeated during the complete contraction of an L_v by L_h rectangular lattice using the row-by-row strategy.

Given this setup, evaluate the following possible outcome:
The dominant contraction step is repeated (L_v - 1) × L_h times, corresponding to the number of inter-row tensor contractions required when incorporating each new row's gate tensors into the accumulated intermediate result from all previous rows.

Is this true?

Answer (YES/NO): NO